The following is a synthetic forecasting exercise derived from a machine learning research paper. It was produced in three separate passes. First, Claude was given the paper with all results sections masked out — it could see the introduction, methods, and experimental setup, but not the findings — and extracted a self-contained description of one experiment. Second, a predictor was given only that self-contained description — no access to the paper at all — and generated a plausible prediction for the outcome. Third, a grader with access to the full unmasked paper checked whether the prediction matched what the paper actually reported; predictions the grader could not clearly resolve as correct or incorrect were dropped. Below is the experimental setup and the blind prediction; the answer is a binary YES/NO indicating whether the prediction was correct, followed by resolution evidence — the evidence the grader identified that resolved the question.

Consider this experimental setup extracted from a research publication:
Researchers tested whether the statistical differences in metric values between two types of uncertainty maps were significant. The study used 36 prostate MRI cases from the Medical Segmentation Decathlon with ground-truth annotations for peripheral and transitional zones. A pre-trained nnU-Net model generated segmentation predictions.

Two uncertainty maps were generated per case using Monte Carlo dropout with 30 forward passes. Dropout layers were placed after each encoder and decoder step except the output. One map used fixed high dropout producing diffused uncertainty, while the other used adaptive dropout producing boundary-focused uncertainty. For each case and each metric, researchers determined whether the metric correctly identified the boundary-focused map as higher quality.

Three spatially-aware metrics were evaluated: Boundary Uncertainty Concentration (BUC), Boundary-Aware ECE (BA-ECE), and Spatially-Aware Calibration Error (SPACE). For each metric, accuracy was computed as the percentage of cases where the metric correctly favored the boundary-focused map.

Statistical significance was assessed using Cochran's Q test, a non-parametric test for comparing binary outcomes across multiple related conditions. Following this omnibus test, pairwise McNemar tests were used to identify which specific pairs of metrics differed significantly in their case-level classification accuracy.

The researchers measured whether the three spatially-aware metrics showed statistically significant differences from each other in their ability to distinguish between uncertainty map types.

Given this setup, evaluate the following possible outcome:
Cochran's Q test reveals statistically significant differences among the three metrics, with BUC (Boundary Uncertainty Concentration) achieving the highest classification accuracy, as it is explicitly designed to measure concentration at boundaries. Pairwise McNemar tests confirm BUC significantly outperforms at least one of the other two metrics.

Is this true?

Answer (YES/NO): NO